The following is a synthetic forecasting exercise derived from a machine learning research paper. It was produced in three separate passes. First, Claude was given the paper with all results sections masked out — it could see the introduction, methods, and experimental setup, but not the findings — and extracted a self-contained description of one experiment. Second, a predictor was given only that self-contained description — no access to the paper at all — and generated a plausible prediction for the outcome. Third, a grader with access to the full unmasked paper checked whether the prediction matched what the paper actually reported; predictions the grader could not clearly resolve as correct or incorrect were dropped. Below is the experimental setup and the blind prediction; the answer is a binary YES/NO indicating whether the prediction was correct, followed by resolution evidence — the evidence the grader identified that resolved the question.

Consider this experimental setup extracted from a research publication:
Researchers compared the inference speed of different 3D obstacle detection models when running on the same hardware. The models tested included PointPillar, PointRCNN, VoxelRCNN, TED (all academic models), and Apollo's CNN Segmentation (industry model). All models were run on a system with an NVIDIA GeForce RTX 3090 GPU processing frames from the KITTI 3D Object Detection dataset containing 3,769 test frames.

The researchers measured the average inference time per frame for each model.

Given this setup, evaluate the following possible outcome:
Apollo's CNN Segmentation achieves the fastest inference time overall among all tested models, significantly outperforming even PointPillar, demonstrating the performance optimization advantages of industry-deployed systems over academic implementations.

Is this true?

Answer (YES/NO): NO